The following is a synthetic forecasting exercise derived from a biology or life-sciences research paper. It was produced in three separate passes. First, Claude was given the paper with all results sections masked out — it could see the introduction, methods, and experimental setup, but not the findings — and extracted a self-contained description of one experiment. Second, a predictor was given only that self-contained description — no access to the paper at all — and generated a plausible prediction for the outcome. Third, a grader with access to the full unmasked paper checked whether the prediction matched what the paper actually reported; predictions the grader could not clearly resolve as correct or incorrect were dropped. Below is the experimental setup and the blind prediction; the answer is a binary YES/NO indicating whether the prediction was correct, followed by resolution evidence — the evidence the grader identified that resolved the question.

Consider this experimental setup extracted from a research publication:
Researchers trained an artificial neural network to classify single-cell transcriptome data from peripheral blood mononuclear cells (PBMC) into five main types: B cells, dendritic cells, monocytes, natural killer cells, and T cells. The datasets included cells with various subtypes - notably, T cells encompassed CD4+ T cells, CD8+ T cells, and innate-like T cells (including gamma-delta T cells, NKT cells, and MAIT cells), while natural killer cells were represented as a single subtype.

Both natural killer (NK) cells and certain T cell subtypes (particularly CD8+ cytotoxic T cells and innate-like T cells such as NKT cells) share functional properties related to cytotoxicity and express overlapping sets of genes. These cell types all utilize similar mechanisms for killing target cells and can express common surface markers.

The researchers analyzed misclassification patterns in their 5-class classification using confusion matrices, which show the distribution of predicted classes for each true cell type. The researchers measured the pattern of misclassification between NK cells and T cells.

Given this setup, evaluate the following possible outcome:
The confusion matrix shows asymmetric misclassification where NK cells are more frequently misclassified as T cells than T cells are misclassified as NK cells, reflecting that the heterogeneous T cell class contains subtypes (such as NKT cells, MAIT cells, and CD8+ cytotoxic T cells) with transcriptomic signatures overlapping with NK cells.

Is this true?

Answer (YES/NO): YES